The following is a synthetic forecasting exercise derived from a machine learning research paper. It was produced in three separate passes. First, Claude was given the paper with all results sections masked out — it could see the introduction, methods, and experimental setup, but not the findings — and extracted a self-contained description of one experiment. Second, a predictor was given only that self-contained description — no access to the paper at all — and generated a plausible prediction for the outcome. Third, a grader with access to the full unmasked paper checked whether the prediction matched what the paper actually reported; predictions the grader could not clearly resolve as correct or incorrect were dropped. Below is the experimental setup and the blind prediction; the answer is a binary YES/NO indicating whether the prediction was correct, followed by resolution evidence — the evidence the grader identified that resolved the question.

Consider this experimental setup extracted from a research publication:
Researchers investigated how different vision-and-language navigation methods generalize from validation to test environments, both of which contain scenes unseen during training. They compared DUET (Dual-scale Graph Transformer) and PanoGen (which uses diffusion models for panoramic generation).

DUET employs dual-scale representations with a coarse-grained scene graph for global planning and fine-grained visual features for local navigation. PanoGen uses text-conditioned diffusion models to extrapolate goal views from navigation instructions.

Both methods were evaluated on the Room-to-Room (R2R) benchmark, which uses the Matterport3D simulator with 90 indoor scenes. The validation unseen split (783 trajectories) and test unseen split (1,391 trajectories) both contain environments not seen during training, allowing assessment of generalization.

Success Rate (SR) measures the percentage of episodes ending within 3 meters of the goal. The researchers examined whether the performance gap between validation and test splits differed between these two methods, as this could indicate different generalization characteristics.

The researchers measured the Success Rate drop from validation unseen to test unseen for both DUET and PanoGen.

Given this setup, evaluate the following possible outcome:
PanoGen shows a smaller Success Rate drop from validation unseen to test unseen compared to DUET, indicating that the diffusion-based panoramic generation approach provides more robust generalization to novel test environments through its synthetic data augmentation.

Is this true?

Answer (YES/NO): YES